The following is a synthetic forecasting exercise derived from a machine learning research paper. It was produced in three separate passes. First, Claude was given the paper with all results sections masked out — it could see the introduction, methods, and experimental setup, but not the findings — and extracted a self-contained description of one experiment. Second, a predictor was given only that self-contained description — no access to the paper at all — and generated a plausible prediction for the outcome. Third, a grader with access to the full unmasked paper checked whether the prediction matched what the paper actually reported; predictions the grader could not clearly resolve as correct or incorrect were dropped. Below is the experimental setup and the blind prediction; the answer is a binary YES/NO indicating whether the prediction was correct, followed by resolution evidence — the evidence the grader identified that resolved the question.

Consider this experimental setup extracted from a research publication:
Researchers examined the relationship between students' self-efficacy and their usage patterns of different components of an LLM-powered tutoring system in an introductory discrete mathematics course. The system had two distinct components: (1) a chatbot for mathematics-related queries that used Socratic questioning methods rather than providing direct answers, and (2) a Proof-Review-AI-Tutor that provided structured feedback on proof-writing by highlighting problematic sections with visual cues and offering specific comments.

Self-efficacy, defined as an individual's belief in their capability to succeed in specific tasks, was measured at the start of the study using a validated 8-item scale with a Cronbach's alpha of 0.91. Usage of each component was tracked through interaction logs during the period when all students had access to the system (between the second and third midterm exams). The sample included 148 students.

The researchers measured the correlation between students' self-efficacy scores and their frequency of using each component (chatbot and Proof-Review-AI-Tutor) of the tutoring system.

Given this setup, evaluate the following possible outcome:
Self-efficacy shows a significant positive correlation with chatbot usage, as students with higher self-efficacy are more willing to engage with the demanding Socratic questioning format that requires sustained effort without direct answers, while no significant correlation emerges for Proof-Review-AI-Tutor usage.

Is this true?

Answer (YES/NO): NO